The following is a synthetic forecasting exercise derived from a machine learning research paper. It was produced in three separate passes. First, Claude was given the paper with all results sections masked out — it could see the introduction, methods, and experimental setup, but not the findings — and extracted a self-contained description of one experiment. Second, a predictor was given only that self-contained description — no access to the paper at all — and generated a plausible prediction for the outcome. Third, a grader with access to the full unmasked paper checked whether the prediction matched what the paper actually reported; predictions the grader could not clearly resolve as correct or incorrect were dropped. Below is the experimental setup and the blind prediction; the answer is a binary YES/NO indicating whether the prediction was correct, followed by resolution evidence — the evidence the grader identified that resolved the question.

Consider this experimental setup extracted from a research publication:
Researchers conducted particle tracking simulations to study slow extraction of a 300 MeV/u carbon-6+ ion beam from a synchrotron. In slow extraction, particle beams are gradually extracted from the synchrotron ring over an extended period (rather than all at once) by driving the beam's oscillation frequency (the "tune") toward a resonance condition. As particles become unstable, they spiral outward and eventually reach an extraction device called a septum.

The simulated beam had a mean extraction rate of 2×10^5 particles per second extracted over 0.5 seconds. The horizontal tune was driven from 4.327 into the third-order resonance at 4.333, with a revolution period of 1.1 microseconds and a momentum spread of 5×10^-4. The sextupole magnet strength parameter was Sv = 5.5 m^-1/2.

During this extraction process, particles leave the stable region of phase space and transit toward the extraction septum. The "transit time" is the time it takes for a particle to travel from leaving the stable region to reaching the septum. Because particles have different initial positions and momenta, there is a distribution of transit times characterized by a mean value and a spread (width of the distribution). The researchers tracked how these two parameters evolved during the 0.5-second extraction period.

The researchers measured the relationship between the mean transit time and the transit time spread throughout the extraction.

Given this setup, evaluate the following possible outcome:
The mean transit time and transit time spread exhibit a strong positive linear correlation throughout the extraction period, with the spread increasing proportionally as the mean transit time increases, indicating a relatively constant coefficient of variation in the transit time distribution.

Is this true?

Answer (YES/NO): YES